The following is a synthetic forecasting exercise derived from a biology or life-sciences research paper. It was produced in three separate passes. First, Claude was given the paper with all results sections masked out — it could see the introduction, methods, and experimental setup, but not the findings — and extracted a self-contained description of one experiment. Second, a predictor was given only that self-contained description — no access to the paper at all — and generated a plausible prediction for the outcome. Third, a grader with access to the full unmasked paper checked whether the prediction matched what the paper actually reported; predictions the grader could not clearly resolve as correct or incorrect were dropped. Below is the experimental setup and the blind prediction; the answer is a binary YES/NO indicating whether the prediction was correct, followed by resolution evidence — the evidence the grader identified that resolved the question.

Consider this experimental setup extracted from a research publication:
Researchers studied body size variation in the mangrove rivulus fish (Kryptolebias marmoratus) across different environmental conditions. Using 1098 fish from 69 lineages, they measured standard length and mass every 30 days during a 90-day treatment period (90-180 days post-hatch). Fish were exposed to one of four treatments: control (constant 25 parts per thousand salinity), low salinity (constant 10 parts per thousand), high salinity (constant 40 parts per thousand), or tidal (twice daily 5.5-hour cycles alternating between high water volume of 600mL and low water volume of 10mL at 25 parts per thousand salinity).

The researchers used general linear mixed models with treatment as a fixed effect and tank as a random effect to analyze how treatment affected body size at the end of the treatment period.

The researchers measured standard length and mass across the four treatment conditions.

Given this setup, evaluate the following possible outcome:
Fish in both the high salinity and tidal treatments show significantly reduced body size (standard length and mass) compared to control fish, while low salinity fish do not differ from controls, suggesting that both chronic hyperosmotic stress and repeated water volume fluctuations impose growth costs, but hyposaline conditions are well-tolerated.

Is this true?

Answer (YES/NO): NO